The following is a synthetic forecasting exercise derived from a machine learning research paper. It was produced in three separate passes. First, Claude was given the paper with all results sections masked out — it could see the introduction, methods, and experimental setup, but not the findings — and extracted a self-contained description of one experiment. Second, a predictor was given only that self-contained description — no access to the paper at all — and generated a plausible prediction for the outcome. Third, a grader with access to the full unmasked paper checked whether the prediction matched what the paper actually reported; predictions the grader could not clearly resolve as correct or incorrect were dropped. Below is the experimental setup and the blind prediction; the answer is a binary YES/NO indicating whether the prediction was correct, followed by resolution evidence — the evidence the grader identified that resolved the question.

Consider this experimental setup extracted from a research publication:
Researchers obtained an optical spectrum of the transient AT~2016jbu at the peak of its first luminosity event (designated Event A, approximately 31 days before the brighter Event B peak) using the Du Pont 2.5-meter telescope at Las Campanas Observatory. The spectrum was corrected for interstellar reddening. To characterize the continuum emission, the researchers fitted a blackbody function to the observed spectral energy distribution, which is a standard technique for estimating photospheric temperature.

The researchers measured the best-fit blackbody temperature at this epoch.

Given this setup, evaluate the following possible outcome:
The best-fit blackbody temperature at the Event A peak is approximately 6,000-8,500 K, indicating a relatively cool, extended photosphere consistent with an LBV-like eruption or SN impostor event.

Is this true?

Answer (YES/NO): YES